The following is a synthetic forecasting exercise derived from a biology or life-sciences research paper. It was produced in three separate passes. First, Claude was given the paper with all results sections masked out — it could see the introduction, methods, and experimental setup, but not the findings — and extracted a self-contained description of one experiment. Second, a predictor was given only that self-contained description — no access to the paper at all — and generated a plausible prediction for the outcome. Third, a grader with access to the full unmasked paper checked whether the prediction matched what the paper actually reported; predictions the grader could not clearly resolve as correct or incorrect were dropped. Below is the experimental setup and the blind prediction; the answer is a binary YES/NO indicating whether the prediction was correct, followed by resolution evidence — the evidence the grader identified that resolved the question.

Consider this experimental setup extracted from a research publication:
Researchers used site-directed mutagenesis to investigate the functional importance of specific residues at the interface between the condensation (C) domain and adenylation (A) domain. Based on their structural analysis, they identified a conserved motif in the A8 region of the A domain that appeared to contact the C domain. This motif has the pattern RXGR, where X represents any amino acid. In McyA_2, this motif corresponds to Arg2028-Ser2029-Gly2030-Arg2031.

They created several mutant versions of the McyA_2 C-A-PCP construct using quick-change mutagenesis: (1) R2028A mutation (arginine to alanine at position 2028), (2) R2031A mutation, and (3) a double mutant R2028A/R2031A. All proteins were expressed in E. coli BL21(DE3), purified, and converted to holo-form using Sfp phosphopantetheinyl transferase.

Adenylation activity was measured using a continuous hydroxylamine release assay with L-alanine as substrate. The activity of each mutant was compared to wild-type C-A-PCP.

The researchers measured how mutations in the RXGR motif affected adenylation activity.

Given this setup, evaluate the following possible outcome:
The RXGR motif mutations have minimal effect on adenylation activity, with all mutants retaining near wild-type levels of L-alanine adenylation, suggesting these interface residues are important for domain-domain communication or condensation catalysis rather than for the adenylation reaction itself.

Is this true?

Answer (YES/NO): NO